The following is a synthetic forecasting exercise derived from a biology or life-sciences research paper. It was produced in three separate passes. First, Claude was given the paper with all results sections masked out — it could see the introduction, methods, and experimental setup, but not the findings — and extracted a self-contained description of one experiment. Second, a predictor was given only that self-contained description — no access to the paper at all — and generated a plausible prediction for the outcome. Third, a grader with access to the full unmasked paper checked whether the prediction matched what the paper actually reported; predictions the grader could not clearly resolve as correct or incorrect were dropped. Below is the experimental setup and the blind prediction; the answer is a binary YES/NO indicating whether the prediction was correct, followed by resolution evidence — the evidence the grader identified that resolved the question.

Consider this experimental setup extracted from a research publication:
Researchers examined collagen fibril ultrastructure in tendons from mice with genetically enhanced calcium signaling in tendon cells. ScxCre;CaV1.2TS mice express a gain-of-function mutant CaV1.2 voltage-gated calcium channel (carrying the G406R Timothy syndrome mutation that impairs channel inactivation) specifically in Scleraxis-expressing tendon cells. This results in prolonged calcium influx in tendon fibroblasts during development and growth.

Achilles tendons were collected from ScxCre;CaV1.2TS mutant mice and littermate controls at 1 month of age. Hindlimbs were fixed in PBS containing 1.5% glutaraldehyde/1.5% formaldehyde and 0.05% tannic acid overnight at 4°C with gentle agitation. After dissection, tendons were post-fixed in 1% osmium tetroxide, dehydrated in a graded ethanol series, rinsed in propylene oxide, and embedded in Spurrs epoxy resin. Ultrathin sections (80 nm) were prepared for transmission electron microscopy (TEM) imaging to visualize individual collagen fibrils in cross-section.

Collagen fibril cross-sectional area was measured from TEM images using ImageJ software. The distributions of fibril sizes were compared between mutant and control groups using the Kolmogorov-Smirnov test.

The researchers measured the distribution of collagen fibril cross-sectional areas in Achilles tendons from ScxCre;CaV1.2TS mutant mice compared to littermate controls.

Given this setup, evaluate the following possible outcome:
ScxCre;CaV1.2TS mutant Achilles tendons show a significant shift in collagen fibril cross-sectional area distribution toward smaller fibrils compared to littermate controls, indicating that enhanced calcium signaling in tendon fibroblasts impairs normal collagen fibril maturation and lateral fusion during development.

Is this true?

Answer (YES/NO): NO